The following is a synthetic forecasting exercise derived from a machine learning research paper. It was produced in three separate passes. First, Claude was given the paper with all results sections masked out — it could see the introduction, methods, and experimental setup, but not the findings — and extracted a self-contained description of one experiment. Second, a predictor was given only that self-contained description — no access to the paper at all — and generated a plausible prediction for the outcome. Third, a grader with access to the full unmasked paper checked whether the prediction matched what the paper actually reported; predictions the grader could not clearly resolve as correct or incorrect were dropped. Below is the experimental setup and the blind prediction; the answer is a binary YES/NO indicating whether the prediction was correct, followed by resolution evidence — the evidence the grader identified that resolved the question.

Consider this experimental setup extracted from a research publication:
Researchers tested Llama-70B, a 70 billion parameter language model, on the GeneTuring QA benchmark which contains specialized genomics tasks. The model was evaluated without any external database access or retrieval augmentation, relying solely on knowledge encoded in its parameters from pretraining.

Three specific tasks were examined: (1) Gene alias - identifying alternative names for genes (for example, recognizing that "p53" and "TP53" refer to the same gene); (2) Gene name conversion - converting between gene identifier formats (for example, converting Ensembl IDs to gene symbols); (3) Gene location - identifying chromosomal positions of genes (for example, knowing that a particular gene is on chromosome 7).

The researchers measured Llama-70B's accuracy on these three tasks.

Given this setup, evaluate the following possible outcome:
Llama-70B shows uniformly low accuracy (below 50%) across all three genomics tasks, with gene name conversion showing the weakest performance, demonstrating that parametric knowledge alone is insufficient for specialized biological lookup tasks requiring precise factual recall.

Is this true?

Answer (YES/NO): NO